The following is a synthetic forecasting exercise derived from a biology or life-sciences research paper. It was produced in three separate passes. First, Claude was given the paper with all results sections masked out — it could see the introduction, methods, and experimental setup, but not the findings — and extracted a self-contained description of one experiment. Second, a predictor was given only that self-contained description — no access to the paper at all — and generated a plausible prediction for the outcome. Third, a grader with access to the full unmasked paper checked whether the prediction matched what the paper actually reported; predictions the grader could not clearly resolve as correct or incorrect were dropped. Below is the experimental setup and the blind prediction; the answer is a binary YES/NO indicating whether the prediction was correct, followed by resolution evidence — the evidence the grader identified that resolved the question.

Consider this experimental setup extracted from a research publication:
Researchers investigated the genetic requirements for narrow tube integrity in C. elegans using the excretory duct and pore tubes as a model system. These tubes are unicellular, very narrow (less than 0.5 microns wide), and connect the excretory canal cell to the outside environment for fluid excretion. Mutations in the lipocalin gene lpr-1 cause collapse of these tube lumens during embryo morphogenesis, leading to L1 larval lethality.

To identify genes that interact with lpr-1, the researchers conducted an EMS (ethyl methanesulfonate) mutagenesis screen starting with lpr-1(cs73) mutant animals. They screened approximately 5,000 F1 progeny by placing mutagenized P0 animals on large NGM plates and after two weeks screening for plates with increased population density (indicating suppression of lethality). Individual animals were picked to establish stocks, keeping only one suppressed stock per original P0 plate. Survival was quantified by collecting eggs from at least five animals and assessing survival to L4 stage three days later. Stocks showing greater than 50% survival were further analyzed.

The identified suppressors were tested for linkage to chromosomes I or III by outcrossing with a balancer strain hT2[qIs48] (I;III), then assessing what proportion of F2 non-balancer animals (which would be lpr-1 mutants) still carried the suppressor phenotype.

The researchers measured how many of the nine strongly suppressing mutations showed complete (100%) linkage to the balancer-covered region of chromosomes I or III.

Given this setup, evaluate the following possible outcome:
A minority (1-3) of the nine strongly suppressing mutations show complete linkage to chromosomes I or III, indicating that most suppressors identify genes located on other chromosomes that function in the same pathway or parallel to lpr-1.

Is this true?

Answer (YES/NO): NO